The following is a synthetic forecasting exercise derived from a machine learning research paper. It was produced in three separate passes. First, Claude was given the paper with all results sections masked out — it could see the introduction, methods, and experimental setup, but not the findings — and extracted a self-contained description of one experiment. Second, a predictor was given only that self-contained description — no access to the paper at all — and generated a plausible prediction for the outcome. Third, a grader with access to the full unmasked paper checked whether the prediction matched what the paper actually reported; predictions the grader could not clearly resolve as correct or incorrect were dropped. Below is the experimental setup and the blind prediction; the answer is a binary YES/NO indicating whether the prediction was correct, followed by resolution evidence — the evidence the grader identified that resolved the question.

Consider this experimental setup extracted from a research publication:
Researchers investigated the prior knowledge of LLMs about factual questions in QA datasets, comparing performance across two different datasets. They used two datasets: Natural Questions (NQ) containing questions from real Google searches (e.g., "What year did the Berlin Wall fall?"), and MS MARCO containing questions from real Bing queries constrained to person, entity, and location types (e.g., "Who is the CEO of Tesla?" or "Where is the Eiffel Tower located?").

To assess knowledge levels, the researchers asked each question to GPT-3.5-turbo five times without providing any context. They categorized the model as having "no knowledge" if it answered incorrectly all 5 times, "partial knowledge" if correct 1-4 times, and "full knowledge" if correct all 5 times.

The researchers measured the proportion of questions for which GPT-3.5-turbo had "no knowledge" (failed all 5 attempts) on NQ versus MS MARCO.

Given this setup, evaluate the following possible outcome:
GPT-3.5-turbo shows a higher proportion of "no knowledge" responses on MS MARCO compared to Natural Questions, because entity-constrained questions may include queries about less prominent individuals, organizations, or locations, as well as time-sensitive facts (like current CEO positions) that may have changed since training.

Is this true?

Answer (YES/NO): YES